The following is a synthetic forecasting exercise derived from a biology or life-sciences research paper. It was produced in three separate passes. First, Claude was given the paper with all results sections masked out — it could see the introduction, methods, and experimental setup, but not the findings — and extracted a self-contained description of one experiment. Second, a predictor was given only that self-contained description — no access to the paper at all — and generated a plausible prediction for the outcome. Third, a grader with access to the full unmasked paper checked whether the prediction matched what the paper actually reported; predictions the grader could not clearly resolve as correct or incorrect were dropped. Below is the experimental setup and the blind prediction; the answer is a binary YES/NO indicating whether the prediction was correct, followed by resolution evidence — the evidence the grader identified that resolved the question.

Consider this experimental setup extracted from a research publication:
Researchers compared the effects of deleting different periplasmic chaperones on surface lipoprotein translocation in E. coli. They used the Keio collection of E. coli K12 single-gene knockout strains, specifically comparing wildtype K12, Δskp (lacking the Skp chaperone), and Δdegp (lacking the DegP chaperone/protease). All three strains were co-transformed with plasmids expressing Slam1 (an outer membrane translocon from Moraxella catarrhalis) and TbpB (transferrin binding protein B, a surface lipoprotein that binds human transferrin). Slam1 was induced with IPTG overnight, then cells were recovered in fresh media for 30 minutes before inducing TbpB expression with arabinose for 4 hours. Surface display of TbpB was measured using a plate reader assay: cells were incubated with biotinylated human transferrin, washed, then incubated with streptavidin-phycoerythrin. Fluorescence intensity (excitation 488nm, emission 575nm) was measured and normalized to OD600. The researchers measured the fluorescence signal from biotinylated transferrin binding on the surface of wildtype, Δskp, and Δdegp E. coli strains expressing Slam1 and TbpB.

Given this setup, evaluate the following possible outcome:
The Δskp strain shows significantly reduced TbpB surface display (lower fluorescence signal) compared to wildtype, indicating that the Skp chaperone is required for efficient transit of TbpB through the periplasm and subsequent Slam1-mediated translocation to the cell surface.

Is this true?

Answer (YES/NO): YES